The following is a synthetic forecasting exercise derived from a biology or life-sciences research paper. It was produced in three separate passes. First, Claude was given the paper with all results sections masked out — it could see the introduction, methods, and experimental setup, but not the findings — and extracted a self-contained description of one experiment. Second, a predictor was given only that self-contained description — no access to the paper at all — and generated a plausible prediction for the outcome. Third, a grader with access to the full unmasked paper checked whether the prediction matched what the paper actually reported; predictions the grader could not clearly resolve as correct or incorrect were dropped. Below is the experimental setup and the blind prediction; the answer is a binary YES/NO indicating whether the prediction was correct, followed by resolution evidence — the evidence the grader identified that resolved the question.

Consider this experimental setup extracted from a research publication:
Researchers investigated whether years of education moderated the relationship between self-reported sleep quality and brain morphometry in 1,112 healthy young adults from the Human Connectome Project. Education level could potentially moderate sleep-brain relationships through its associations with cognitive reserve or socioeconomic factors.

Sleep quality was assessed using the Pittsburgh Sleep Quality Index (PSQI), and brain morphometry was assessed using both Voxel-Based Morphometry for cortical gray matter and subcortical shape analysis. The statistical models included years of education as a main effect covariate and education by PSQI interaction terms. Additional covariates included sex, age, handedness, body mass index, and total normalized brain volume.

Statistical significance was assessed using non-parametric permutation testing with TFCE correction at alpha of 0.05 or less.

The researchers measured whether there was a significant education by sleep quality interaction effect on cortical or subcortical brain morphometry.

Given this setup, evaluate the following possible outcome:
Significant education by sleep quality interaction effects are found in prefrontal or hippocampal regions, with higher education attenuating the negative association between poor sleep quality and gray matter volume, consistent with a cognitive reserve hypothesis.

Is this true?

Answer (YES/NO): NO